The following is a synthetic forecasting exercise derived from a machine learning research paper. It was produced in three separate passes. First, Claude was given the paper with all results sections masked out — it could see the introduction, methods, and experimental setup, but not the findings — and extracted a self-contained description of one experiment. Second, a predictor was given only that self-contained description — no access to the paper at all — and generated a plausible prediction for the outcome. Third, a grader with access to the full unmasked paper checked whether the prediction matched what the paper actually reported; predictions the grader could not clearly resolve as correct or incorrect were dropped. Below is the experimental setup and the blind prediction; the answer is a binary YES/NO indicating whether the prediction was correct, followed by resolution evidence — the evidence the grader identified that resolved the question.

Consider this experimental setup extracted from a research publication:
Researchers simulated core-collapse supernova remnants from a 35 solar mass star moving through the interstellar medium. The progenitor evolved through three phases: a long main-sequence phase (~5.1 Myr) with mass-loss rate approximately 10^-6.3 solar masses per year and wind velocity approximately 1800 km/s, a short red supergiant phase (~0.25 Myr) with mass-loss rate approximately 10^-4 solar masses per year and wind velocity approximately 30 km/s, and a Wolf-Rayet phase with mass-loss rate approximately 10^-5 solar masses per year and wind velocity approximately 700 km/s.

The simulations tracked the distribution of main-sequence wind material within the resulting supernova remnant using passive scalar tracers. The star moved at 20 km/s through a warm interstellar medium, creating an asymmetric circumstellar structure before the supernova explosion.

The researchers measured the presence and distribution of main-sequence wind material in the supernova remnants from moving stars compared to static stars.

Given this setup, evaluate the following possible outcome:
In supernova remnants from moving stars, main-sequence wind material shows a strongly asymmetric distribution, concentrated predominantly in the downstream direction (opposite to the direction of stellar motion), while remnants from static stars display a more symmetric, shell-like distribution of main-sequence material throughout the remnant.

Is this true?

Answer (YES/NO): NO